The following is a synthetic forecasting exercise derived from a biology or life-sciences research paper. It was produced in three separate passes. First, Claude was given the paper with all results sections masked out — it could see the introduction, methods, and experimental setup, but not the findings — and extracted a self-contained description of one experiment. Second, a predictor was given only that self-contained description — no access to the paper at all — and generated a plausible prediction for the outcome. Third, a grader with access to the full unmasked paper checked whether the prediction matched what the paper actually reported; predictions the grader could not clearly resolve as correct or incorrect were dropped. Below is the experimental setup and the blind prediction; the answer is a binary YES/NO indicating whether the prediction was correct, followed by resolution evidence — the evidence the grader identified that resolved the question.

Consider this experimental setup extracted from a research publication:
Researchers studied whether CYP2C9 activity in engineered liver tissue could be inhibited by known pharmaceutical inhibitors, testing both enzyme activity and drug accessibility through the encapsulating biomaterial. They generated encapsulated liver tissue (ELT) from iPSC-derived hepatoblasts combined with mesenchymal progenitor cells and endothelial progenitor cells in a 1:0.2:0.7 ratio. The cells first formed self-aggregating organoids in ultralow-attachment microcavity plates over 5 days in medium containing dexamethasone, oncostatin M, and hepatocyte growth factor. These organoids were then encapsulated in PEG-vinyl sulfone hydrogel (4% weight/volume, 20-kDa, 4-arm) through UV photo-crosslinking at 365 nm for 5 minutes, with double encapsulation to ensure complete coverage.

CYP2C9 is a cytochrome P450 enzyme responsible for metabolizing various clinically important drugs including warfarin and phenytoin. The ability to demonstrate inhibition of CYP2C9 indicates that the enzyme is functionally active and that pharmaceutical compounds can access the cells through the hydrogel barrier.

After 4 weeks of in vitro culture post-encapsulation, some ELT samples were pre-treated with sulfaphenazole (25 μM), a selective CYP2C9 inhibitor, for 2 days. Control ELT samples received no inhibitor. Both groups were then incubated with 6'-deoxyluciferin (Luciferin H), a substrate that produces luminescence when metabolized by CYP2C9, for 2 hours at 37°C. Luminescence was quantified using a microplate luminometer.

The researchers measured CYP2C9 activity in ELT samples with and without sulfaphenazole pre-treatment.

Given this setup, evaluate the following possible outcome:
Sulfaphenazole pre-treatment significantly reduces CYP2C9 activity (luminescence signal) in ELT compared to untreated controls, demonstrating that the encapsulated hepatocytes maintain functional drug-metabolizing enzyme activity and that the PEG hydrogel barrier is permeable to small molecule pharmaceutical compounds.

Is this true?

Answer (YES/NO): YES